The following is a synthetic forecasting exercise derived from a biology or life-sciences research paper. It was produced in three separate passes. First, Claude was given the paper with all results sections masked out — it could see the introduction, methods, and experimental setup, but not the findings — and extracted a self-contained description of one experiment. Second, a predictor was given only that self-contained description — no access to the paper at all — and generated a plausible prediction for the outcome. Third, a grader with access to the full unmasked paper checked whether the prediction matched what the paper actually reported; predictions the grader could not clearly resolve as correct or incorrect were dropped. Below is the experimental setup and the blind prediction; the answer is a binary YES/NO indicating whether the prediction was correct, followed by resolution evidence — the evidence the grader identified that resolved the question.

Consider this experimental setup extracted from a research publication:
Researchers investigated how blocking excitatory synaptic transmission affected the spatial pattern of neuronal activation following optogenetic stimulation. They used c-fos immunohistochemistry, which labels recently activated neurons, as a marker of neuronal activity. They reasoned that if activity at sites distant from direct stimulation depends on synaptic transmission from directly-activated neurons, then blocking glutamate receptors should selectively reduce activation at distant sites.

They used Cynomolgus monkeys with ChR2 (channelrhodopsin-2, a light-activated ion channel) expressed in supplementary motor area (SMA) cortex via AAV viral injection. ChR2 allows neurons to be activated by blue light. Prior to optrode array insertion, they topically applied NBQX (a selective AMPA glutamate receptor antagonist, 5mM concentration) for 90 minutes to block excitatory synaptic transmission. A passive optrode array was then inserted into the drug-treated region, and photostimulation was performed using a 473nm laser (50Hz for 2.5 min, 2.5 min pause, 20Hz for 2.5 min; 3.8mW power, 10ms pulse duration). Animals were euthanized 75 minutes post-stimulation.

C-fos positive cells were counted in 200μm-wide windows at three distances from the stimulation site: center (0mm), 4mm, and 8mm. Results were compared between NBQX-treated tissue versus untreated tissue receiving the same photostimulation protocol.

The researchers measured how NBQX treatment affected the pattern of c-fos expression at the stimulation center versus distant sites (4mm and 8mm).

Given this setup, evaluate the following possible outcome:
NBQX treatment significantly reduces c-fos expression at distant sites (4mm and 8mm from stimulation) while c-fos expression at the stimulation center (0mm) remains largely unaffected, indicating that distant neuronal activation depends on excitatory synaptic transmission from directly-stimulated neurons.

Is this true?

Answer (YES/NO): NO